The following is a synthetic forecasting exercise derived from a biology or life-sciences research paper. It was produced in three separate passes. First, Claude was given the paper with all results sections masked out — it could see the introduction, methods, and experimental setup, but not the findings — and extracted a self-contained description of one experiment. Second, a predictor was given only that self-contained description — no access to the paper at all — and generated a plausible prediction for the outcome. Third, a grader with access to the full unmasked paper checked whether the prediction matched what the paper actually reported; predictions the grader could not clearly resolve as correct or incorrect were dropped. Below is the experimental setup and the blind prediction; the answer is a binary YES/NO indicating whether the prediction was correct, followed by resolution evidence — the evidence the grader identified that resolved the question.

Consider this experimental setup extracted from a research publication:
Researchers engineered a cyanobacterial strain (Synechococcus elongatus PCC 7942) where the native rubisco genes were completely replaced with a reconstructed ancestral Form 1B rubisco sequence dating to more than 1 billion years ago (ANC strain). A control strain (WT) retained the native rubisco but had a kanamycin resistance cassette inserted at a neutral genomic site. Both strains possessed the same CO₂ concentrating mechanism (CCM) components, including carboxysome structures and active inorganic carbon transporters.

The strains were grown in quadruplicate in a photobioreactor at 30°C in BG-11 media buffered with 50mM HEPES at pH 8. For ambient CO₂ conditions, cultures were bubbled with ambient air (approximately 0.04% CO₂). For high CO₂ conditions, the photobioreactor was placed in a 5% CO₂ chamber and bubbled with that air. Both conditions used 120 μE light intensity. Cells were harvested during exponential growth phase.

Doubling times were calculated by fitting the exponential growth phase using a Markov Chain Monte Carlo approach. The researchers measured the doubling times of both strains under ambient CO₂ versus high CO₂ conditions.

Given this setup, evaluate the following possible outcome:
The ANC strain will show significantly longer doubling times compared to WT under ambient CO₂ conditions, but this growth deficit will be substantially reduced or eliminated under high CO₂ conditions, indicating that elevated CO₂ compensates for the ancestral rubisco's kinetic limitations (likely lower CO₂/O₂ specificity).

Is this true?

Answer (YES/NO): NO